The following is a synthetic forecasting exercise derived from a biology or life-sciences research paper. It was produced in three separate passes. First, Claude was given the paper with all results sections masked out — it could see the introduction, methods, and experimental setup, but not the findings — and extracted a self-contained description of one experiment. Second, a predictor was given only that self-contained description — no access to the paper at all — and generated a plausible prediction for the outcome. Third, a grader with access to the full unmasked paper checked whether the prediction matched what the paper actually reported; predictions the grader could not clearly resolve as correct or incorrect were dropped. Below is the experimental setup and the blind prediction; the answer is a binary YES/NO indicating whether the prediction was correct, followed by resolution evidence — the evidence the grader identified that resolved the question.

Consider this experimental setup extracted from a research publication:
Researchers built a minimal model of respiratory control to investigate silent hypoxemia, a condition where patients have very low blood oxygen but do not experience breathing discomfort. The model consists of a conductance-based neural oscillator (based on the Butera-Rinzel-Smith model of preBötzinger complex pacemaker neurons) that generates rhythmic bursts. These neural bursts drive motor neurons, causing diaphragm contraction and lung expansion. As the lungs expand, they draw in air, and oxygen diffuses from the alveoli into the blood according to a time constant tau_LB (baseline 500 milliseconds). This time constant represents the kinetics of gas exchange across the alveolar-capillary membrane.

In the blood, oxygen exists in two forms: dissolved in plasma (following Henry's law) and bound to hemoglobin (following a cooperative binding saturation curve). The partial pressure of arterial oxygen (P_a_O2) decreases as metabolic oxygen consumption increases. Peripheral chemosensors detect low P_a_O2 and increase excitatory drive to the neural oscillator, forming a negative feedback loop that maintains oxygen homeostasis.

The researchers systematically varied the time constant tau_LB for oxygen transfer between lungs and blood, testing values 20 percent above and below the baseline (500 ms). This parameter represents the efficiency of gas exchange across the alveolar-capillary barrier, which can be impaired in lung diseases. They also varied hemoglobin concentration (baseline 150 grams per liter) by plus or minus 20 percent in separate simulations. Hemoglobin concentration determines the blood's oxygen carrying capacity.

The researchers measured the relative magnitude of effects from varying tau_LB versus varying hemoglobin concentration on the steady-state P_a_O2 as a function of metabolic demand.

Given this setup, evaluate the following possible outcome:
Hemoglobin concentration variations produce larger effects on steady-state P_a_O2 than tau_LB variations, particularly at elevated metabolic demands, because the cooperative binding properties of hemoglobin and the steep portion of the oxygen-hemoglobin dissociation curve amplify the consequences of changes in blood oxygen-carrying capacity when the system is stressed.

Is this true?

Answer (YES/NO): YES